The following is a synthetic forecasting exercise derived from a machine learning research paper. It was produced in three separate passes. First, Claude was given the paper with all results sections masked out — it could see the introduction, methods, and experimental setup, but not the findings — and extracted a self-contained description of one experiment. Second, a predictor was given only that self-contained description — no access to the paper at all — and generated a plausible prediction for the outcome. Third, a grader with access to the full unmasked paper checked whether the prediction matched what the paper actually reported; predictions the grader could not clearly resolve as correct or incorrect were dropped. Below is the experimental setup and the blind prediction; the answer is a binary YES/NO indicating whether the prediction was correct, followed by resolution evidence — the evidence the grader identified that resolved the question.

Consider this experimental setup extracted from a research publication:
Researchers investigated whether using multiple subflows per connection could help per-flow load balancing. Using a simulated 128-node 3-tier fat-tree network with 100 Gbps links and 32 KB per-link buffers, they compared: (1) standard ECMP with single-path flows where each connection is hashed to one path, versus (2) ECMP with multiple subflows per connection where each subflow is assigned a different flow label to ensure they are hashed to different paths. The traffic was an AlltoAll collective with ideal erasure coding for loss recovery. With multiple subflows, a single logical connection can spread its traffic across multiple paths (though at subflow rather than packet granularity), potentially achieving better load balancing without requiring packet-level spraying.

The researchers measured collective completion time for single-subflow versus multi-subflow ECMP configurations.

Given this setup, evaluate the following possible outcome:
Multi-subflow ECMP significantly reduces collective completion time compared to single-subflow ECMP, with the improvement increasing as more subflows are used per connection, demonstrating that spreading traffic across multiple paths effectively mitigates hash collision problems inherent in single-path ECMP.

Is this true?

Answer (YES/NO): NO